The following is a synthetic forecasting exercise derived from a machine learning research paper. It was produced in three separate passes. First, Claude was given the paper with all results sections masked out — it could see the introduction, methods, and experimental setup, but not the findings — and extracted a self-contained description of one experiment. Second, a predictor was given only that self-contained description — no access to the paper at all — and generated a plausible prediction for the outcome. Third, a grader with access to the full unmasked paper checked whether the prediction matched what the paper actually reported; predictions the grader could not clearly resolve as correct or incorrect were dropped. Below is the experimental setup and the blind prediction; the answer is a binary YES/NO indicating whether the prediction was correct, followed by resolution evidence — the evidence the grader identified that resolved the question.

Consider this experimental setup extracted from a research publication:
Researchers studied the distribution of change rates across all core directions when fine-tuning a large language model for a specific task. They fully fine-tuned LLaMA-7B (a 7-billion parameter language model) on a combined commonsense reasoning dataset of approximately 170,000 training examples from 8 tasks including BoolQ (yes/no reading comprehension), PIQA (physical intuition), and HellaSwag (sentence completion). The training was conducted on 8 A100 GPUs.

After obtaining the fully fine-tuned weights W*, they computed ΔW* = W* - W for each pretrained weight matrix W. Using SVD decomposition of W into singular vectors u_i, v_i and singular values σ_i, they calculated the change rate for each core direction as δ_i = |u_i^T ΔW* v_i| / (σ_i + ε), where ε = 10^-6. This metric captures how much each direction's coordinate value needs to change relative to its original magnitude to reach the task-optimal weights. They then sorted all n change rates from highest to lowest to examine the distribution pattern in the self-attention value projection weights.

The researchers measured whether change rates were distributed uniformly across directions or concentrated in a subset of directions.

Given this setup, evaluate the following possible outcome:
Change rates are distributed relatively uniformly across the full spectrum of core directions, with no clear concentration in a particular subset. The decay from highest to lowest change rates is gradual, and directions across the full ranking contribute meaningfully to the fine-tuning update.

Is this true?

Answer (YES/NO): NO